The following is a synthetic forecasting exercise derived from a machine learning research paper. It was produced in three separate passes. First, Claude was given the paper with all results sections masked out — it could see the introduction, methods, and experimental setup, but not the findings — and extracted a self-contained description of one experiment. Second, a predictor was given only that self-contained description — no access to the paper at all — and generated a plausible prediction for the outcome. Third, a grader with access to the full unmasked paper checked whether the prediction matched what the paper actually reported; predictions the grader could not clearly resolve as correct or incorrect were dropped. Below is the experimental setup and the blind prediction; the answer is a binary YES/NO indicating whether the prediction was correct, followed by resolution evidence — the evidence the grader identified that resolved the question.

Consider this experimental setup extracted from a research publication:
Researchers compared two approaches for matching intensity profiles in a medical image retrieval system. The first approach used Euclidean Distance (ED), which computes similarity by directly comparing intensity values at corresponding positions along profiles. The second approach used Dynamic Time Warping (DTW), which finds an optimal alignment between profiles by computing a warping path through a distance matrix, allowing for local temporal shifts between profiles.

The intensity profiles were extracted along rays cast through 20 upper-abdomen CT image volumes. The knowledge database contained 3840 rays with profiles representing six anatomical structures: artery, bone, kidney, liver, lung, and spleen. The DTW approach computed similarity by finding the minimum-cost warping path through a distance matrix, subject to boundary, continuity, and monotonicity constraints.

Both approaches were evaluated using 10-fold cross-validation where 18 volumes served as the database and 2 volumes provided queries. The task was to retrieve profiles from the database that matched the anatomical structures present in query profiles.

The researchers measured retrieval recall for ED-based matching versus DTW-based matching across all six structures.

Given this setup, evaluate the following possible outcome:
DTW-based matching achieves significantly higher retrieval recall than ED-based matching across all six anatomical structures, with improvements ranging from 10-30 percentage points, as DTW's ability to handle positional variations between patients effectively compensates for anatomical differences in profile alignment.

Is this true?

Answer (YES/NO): NO